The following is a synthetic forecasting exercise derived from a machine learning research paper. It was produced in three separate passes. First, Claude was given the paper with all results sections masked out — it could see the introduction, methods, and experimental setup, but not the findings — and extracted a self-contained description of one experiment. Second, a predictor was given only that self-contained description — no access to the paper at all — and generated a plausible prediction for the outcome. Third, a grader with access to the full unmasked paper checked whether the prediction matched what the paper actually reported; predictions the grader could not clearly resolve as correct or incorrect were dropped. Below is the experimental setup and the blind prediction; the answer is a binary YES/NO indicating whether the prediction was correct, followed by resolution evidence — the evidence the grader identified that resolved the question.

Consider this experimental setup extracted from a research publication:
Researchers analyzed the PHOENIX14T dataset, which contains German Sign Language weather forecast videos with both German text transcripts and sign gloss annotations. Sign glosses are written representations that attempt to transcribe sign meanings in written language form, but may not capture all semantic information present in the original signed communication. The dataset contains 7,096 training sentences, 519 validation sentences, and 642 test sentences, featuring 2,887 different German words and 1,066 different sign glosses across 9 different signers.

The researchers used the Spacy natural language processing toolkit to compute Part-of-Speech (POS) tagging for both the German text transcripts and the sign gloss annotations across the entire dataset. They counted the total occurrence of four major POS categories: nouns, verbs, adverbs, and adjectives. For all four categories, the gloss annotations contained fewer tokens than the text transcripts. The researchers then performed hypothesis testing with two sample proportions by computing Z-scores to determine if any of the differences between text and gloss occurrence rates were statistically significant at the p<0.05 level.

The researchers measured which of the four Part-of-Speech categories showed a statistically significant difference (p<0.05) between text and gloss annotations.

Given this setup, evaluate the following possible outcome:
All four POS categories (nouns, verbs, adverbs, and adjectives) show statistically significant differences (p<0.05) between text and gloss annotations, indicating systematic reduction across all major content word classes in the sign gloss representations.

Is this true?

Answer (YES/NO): NO